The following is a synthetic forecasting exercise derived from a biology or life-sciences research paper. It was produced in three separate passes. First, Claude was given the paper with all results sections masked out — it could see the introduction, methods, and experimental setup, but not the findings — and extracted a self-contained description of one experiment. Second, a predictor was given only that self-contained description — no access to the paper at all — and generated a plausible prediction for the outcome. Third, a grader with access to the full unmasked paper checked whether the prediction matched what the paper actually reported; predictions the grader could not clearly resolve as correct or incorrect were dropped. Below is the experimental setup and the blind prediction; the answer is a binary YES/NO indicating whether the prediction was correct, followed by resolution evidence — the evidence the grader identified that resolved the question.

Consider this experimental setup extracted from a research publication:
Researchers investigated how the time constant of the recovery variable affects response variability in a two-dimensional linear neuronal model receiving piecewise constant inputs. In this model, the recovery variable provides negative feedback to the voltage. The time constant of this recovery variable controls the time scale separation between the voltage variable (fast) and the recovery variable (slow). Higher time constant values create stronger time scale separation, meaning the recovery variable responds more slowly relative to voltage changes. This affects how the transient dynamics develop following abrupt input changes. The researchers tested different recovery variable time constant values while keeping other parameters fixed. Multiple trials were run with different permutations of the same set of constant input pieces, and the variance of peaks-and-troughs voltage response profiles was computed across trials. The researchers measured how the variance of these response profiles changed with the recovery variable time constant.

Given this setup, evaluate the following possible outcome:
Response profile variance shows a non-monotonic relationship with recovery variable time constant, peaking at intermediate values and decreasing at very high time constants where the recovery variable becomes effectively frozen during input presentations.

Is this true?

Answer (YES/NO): NO